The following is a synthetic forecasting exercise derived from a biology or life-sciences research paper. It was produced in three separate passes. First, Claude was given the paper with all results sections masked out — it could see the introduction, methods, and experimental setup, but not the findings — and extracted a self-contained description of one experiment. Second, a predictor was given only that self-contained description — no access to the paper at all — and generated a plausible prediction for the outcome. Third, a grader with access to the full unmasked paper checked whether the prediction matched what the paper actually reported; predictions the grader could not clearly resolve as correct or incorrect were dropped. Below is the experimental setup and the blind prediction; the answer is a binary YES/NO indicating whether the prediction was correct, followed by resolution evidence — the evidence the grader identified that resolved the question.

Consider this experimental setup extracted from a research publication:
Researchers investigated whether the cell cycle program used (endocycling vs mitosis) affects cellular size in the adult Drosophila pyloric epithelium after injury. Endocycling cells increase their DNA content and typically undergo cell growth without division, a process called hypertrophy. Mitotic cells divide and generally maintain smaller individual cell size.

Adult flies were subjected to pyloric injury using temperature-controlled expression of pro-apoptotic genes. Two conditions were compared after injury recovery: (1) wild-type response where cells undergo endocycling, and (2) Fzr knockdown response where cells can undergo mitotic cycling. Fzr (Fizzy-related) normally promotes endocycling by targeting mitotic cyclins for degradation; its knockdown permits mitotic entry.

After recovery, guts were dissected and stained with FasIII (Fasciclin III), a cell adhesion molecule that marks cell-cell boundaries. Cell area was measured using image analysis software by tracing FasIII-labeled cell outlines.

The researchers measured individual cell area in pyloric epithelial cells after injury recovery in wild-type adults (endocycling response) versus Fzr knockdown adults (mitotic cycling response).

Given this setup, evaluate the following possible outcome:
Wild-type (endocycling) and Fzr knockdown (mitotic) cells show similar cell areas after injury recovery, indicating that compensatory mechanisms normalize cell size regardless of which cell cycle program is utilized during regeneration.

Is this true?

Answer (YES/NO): NO